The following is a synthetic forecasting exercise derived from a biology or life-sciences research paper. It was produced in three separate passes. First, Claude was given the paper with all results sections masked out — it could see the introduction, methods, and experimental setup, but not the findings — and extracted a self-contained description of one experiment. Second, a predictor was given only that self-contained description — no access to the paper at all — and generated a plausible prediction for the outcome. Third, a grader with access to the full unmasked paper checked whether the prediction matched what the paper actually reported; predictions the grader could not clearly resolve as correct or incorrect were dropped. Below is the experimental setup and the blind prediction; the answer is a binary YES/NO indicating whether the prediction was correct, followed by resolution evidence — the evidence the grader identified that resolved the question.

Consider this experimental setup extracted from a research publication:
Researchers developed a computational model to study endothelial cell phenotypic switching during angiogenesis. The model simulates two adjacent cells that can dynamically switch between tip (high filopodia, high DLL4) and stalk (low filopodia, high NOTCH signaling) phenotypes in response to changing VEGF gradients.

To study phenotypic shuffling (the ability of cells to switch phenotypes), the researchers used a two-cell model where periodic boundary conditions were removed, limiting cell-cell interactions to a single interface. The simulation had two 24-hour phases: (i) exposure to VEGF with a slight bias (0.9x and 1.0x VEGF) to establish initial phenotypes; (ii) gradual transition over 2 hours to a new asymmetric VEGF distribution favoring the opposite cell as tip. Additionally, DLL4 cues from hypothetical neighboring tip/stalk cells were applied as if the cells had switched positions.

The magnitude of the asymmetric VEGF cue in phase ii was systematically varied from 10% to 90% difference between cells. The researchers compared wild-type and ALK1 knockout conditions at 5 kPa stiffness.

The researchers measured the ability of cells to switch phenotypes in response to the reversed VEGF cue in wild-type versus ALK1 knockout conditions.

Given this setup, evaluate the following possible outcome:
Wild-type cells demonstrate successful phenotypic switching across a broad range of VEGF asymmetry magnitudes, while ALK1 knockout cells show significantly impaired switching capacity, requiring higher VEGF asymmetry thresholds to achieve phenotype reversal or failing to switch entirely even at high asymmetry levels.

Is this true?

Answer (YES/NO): YES